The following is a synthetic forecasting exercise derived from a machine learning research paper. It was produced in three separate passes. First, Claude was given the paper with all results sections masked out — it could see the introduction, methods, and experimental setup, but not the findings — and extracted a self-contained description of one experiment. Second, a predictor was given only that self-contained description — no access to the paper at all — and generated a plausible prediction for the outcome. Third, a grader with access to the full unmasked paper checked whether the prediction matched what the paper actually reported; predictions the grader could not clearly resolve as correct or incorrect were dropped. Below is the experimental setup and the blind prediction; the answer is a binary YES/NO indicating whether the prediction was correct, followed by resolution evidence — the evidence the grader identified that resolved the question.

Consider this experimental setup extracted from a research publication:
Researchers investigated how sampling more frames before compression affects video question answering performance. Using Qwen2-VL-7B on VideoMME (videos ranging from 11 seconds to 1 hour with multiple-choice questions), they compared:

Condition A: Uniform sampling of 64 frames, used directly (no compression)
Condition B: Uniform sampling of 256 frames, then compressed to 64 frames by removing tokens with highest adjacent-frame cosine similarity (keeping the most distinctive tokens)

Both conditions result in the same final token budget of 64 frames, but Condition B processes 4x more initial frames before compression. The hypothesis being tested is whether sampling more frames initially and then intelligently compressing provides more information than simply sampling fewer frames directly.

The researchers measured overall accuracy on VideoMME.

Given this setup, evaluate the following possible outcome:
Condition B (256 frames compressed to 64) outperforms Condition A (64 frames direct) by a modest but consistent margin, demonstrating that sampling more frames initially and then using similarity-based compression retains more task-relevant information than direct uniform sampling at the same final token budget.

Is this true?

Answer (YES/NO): YES